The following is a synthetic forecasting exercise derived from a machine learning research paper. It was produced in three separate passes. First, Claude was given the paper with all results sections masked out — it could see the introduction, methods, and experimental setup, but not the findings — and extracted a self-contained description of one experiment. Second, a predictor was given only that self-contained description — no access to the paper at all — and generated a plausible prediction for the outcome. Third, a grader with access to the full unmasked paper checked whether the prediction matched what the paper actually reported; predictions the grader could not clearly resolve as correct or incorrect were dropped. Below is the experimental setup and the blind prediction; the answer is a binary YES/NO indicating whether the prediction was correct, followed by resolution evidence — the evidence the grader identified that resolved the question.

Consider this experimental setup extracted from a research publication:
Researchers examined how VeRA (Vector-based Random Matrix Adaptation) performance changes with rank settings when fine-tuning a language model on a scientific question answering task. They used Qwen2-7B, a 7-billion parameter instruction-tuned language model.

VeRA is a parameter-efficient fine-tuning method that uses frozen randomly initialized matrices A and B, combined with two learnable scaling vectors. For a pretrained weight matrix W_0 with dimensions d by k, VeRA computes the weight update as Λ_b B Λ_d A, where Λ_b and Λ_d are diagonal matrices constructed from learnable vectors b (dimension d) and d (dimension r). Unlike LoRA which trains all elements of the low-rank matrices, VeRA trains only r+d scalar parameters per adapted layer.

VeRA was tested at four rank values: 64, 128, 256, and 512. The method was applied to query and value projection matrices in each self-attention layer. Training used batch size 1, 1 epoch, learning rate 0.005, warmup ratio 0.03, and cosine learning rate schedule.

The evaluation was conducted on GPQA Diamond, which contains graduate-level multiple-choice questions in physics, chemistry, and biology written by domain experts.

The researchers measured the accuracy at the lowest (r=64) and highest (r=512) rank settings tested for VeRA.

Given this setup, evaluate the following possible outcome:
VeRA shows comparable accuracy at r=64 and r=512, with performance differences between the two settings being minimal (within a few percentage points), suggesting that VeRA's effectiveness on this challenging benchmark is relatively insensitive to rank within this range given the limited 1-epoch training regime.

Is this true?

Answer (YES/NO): YES